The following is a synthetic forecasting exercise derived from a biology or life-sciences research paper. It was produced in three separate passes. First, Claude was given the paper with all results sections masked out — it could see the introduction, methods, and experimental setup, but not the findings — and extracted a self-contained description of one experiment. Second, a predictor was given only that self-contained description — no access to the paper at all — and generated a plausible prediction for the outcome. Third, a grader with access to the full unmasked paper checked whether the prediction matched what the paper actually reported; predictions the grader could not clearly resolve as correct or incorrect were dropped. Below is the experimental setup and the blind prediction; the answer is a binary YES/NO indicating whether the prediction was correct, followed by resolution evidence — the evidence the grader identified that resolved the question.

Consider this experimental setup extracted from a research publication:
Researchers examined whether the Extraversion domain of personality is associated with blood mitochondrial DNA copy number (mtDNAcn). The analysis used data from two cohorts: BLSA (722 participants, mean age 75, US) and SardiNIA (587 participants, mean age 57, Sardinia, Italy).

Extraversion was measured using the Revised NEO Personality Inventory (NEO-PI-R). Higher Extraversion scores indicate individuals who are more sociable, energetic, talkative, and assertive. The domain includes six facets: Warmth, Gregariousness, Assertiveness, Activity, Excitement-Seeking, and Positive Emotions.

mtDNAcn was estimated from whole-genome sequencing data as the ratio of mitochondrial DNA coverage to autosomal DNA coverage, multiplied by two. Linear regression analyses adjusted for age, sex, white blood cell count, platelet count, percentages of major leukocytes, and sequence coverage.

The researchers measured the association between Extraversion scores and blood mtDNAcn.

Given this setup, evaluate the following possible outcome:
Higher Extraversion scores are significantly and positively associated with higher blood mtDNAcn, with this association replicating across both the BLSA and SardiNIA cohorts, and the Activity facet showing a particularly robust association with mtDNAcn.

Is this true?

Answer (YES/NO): NO